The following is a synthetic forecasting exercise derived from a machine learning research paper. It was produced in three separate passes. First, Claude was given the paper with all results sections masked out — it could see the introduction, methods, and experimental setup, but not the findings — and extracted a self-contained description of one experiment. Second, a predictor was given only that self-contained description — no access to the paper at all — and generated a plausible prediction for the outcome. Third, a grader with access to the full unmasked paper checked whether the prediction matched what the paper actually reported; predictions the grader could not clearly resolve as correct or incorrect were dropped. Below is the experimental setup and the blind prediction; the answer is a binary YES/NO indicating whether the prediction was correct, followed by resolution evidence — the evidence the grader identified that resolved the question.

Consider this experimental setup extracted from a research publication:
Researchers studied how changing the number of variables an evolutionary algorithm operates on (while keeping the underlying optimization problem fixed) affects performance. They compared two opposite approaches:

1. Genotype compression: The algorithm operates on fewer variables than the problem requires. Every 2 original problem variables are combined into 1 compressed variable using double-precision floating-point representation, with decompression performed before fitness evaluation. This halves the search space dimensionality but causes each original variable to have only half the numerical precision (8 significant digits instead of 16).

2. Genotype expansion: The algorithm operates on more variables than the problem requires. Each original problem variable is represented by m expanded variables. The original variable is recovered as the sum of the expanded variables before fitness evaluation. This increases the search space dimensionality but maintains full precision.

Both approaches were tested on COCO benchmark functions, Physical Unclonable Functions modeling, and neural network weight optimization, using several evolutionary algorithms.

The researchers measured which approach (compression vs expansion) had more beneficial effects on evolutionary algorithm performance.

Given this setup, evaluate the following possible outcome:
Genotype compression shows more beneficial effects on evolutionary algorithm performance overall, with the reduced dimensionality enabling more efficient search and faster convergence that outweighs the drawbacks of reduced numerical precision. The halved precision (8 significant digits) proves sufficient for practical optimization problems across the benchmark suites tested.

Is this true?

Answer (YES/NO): NO